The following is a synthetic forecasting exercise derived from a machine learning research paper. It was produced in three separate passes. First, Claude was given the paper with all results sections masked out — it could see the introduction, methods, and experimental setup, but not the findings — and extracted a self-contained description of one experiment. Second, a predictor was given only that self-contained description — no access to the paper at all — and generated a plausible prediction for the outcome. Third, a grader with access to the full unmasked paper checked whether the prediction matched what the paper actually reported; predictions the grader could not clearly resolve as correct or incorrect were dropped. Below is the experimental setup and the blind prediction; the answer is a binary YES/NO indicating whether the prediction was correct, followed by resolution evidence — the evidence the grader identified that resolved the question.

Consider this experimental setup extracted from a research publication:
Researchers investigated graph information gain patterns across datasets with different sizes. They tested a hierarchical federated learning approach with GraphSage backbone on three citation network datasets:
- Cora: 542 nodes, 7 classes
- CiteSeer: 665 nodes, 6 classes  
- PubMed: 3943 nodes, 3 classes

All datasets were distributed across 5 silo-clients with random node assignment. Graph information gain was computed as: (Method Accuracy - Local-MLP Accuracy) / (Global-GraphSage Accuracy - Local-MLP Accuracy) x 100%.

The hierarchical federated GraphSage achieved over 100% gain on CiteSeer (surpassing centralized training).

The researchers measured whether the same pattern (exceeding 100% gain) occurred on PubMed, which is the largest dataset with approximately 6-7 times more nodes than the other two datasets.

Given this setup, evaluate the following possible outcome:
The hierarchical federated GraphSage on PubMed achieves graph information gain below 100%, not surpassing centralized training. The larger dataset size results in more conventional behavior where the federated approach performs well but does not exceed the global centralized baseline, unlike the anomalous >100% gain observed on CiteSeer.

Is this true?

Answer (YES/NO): YES